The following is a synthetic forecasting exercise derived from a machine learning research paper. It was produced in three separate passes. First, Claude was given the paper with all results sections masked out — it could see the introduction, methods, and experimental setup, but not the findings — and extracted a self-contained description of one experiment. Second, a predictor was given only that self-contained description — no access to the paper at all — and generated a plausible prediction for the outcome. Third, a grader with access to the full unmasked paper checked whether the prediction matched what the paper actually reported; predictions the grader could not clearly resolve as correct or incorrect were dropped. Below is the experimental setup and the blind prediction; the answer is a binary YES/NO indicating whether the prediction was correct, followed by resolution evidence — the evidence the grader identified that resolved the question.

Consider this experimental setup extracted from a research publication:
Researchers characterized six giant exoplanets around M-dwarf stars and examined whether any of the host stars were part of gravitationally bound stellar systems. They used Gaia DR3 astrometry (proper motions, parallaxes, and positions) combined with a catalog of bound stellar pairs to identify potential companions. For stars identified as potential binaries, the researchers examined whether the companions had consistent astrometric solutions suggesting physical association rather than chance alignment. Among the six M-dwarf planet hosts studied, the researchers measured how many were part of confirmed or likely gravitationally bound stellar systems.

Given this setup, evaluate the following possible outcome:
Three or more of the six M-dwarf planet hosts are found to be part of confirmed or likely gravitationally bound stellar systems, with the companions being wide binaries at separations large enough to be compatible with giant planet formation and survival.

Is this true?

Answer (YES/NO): YES